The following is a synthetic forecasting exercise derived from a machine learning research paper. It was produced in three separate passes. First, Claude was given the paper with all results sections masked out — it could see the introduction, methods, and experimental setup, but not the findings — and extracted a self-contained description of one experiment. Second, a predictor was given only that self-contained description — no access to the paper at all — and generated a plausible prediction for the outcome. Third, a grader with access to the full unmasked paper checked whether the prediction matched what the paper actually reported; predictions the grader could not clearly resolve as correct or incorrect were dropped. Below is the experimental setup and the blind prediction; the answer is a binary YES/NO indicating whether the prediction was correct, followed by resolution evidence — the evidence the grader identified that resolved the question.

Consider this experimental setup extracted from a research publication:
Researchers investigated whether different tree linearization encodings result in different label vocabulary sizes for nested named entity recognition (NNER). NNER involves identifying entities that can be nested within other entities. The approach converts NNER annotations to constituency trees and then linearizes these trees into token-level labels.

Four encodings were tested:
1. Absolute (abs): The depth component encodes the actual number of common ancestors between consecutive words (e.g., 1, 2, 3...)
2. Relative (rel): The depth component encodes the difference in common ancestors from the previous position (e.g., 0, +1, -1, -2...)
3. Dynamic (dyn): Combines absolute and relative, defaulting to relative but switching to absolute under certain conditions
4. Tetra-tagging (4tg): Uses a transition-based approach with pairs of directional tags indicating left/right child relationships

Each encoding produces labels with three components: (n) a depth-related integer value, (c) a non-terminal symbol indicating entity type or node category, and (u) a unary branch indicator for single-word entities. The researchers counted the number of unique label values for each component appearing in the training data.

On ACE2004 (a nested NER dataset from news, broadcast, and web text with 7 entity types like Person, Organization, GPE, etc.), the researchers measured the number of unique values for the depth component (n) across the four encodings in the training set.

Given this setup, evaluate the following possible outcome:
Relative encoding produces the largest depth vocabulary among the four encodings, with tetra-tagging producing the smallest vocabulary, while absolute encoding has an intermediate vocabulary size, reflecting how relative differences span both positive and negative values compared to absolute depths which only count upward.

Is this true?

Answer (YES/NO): NO